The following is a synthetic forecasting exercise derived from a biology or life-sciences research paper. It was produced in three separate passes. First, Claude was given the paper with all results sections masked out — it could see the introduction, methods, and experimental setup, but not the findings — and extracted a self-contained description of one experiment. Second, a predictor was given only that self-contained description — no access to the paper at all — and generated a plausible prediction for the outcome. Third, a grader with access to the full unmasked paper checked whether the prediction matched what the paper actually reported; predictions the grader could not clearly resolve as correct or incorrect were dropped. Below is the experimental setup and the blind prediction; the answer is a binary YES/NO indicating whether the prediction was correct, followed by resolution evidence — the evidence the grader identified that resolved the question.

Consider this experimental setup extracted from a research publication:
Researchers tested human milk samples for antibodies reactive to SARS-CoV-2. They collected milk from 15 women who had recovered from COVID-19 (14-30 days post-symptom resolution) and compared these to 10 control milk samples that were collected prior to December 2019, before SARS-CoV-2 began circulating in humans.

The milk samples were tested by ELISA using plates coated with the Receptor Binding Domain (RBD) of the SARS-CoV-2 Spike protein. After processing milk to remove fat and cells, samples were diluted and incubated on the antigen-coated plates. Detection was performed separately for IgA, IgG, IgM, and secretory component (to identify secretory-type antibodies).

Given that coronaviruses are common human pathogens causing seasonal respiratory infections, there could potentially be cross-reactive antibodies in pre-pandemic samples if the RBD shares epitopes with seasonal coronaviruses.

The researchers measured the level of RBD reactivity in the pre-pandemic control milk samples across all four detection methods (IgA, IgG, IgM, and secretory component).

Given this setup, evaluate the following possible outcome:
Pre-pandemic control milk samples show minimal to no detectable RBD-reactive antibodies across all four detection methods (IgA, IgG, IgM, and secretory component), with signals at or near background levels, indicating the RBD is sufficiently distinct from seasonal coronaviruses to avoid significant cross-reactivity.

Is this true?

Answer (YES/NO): NO